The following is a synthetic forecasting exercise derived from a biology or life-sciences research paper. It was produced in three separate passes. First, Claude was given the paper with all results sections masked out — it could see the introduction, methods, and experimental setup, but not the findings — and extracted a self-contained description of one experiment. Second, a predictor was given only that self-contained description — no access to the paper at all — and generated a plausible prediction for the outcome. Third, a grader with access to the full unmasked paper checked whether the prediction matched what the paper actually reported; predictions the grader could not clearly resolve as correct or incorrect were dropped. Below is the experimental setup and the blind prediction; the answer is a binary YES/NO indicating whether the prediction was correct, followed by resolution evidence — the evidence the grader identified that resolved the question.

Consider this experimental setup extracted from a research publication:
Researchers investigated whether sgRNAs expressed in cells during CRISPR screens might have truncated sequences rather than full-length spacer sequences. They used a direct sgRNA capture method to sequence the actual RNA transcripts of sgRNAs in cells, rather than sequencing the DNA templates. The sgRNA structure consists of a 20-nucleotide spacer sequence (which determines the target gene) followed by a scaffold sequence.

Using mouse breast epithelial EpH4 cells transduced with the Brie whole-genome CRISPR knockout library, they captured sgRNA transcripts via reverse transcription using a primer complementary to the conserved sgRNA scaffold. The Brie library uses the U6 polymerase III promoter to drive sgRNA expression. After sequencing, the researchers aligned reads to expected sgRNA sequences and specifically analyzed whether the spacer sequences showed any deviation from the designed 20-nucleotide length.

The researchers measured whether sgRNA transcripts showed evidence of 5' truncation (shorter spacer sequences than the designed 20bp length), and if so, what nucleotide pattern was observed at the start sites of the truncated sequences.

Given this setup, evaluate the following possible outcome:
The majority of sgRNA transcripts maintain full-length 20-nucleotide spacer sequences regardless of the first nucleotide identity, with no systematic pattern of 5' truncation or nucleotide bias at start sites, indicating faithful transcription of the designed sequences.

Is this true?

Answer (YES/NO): NO